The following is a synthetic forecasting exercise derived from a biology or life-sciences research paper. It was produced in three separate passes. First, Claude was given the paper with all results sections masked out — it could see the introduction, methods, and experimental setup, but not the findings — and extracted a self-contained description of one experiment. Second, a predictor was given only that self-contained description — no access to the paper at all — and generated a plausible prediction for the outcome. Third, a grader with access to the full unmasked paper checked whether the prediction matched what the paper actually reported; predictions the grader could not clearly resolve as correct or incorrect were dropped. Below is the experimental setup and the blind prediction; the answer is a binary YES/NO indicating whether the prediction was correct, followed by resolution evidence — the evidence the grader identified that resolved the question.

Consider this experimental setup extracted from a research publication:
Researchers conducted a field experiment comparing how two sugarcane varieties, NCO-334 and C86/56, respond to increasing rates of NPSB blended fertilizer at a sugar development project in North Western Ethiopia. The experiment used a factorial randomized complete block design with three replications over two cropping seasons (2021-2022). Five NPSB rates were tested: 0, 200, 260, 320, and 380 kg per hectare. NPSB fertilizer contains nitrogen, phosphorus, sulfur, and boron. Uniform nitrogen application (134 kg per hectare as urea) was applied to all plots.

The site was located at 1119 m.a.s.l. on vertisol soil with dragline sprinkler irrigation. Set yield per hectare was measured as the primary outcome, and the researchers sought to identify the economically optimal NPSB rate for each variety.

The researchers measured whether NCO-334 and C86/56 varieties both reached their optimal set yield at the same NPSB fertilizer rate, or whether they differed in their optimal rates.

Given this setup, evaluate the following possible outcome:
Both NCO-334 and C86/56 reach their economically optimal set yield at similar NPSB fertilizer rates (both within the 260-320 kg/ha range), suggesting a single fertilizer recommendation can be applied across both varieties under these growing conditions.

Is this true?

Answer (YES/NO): NO